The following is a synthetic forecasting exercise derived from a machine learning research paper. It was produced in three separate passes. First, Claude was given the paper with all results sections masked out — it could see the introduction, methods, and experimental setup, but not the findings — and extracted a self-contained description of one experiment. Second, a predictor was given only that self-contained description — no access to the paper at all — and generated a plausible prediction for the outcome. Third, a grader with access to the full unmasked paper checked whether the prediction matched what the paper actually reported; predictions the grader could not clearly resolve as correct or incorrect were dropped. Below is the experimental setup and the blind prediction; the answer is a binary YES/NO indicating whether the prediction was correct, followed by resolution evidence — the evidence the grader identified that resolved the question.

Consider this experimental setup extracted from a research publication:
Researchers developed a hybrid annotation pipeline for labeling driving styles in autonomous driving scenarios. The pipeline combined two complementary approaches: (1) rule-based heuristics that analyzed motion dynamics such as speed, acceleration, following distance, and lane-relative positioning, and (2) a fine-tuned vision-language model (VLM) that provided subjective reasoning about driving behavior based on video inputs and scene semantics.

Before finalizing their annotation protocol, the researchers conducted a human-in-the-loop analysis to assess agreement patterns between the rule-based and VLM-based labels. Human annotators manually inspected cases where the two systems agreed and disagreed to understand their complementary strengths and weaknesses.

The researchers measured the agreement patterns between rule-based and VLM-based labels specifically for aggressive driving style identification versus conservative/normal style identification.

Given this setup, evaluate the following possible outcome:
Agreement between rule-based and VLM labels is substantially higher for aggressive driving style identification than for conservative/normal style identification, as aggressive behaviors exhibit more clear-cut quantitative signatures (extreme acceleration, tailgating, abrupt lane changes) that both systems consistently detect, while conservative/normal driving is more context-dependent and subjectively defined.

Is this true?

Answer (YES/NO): YES